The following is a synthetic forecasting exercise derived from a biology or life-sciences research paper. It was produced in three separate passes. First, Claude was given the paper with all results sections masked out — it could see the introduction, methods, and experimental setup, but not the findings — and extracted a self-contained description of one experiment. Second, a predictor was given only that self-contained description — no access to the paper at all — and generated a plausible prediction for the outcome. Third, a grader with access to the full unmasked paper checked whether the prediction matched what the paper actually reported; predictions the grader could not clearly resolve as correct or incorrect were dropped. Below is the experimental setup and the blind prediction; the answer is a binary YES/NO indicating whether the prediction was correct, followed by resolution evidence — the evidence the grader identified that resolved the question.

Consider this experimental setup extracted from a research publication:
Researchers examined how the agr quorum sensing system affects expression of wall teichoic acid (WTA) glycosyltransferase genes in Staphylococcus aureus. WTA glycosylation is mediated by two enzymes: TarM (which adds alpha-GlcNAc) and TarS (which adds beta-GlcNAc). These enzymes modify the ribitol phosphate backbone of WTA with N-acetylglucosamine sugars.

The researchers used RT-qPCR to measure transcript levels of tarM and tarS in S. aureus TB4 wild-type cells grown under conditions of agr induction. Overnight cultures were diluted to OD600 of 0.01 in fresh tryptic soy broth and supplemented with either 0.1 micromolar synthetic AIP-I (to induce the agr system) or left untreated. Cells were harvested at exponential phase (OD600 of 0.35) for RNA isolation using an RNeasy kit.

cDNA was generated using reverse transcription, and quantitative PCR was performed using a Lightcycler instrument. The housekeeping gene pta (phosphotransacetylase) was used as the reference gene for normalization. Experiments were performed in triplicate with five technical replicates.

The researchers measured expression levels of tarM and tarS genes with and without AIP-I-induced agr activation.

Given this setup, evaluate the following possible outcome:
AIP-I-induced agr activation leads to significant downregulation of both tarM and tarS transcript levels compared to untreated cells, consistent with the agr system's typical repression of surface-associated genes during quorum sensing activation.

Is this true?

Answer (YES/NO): NO